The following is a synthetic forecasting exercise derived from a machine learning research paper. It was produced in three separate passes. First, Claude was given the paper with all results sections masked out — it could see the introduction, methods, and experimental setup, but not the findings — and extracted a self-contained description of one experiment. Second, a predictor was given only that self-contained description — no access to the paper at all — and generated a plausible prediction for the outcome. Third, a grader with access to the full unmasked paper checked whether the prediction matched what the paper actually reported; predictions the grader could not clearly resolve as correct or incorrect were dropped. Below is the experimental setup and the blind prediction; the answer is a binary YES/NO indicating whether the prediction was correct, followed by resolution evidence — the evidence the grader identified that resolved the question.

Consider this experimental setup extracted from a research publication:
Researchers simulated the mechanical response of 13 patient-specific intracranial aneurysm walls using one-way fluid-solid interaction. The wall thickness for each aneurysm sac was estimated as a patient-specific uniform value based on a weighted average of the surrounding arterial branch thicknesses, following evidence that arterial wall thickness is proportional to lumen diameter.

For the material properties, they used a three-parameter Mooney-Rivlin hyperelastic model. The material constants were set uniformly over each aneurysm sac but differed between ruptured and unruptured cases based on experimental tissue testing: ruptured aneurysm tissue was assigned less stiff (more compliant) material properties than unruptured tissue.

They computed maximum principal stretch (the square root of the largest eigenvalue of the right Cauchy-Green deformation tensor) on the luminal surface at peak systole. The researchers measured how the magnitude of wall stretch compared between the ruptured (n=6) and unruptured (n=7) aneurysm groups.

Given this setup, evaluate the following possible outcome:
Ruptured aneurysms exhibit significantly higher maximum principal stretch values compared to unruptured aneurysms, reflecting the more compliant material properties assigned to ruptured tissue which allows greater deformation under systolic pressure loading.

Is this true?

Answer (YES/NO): YES